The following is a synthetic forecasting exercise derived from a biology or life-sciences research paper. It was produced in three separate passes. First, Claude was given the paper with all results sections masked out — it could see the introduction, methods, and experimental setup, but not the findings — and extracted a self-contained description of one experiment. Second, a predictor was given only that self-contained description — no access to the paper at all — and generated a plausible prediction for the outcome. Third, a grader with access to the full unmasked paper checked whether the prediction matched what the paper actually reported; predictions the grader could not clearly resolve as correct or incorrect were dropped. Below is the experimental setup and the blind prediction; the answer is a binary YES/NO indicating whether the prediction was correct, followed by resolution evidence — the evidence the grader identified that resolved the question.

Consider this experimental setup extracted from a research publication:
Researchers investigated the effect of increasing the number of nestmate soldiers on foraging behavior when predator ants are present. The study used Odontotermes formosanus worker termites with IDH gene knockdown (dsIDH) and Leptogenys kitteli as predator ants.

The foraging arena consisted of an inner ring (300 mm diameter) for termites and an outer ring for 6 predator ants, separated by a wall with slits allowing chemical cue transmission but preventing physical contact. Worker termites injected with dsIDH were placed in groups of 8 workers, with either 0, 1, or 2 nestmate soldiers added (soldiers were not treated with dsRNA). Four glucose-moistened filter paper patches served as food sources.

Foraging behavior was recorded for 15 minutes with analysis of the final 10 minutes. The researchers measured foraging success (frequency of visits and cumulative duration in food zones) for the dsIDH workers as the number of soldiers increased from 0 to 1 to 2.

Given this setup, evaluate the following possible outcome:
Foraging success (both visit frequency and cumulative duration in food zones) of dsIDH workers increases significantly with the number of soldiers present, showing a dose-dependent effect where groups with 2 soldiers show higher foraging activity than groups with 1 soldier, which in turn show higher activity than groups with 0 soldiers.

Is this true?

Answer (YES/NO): NO